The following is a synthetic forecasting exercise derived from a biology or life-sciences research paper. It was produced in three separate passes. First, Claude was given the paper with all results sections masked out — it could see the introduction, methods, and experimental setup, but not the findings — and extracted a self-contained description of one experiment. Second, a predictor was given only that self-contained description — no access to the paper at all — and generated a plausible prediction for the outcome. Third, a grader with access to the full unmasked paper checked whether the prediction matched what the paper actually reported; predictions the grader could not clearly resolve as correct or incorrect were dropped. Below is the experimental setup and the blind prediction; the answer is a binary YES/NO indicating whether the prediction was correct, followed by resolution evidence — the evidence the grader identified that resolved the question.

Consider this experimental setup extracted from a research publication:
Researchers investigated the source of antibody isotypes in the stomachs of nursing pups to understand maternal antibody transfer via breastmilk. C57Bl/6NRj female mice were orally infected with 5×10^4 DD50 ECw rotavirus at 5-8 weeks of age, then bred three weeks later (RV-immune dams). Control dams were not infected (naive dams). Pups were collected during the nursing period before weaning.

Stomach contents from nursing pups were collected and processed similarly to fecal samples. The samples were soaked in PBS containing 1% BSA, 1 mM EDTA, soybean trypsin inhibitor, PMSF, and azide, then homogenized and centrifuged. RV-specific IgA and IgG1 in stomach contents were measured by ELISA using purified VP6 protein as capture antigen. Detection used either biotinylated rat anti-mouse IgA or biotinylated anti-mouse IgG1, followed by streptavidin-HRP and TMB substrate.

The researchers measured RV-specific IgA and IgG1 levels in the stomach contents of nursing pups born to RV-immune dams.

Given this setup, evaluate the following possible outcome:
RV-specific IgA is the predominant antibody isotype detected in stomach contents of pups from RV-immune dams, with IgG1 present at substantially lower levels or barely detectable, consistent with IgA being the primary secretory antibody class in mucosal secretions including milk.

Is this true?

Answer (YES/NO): NO